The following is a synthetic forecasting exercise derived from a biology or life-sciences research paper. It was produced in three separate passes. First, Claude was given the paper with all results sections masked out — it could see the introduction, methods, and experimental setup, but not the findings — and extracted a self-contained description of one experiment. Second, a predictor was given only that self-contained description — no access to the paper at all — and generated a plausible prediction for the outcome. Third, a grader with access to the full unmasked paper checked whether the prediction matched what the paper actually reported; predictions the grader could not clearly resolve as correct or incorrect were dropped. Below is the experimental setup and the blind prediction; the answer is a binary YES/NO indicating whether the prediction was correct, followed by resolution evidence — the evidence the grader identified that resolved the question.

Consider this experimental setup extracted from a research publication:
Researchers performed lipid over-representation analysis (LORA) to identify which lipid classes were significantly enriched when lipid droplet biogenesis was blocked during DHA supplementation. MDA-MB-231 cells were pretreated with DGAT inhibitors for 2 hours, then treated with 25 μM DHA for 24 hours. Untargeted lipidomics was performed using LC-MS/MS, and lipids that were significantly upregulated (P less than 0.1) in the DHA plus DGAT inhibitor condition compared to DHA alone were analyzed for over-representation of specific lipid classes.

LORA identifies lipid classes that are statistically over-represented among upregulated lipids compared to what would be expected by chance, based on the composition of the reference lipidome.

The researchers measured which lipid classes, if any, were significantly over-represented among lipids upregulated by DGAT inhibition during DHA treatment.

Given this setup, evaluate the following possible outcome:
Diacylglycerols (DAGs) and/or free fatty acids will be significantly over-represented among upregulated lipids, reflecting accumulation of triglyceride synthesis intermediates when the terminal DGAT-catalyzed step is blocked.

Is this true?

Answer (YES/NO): NO